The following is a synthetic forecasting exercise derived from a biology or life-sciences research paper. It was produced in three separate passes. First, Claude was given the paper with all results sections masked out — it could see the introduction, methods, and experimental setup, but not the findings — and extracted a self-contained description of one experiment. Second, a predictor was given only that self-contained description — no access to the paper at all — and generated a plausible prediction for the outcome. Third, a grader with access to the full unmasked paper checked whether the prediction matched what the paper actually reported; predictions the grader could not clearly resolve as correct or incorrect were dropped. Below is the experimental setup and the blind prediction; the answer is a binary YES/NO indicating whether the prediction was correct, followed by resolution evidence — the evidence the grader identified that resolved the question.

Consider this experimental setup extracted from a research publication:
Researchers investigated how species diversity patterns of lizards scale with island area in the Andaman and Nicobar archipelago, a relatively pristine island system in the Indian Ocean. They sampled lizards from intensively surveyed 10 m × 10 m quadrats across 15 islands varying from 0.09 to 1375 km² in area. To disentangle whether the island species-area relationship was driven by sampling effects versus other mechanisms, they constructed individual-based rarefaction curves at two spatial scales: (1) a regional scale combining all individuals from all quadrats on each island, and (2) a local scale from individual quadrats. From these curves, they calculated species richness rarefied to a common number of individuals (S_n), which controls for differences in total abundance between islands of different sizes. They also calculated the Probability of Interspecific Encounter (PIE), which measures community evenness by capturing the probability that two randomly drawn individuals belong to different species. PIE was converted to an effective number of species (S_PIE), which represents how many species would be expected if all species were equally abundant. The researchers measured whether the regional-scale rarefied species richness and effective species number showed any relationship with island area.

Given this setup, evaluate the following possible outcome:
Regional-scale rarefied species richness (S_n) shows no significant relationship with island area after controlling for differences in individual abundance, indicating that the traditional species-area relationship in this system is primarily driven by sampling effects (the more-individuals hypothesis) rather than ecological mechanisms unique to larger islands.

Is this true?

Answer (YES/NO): NO